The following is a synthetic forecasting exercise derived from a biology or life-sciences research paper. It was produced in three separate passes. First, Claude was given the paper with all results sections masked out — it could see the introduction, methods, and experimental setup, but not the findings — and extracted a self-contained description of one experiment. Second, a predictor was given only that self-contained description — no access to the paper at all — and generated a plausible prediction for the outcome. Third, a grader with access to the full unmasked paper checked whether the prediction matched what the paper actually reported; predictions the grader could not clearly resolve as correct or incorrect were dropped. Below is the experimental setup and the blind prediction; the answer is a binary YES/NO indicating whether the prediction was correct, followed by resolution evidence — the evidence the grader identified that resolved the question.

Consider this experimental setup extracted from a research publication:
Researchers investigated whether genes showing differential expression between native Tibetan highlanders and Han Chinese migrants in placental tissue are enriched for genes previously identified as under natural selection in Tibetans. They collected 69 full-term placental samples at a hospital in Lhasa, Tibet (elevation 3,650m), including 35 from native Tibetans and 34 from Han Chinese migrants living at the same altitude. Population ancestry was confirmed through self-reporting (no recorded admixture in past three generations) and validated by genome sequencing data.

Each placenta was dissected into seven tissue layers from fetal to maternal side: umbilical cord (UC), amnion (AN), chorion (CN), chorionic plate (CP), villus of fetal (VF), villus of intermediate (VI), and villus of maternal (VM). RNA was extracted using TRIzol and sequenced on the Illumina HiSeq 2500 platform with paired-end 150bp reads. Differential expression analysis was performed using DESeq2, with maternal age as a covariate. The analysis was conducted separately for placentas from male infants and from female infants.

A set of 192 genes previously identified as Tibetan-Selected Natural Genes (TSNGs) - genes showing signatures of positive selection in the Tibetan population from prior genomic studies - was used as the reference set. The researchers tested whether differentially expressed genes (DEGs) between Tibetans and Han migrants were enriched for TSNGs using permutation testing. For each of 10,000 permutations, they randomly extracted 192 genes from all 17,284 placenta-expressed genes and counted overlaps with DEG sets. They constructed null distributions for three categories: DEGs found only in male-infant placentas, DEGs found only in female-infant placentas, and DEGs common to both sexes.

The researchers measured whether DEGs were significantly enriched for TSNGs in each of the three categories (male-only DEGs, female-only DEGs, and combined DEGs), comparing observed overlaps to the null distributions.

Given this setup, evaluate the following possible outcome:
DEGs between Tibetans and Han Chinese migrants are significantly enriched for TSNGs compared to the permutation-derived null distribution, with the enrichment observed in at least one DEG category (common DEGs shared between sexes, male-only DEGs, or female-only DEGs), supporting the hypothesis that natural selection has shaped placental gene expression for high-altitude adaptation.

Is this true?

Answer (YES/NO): YES